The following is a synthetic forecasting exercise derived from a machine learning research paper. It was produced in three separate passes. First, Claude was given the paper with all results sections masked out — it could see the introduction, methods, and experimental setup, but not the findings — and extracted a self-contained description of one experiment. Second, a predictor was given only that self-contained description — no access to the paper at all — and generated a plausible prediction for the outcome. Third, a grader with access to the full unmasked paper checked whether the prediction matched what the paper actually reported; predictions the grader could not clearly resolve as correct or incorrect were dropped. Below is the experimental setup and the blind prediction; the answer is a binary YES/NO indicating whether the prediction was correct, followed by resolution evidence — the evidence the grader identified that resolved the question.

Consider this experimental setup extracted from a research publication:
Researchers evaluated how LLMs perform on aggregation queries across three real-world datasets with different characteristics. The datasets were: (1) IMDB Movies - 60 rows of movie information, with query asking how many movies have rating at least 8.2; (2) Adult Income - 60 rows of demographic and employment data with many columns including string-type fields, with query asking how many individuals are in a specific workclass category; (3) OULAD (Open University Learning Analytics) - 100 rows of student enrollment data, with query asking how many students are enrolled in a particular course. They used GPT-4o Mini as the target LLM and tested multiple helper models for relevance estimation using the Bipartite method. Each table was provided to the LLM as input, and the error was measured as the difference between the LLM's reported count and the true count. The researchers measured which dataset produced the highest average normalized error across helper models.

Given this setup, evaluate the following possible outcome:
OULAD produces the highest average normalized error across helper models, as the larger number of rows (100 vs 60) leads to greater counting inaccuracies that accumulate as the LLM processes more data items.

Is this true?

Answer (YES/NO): NO